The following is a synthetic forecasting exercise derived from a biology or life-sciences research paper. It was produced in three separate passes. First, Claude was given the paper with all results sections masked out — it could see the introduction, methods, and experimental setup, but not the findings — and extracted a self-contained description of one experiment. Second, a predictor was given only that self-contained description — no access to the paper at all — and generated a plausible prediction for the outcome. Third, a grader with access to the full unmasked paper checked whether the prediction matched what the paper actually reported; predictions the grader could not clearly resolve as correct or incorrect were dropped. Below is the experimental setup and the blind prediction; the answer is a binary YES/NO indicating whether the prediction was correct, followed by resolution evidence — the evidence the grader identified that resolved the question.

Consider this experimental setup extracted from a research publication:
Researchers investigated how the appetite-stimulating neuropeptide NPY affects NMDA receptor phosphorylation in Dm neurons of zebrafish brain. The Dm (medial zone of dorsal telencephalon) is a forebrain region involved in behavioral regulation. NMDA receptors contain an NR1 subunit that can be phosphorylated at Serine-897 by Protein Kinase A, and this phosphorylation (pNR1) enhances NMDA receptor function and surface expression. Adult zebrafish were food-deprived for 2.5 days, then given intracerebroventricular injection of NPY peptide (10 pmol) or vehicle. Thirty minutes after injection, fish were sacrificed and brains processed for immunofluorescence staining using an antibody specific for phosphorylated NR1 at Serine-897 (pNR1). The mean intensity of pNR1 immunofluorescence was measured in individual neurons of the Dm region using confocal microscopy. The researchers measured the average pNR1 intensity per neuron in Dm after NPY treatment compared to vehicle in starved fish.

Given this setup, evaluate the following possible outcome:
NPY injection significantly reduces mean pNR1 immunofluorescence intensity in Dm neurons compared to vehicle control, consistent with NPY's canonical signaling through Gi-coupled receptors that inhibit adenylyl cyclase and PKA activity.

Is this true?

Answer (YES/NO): YES